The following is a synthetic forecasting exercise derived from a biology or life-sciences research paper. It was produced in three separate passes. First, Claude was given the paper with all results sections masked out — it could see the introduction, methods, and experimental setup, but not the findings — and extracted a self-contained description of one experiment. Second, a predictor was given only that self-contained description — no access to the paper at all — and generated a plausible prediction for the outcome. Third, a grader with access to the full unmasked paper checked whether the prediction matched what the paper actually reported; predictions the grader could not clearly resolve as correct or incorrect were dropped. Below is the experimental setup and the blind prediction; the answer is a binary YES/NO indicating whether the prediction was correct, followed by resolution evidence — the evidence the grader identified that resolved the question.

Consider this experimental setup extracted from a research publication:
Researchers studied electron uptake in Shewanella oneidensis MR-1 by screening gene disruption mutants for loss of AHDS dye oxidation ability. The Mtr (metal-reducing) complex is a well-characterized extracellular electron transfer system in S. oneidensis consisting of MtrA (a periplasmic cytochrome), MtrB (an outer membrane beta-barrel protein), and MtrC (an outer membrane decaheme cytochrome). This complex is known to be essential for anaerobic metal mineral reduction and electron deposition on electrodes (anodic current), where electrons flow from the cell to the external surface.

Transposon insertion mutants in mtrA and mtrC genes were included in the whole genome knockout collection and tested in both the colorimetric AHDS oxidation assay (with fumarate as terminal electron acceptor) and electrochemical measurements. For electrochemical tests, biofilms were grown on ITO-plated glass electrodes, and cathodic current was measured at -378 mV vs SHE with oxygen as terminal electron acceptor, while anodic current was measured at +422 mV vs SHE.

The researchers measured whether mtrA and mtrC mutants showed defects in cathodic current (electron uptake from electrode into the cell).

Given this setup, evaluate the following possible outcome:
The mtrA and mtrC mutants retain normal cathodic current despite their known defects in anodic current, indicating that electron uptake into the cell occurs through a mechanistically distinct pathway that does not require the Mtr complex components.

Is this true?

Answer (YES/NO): NO